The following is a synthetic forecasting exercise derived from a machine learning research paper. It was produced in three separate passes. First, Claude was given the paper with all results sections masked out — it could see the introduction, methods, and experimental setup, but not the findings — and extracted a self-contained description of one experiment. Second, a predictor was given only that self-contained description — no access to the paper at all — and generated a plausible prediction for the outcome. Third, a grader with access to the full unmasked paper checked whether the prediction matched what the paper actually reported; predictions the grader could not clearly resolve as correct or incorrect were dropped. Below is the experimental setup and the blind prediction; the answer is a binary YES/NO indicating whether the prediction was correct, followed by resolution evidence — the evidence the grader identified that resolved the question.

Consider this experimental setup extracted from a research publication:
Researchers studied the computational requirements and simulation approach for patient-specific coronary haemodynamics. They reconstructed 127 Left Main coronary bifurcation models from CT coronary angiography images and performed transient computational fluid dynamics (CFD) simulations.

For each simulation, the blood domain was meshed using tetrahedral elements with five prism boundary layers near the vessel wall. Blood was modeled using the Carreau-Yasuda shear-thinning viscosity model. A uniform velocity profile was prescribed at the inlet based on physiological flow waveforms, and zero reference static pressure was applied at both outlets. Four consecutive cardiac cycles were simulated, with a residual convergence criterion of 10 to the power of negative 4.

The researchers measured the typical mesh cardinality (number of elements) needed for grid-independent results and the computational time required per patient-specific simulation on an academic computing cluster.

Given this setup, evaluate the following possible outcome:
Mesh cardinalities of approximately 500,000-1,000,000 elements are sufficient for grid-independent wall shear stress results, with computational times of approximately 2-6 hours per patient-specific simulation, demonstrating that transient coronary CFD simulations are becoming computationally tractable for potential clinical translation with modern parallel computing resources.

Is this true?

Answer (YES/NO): NO